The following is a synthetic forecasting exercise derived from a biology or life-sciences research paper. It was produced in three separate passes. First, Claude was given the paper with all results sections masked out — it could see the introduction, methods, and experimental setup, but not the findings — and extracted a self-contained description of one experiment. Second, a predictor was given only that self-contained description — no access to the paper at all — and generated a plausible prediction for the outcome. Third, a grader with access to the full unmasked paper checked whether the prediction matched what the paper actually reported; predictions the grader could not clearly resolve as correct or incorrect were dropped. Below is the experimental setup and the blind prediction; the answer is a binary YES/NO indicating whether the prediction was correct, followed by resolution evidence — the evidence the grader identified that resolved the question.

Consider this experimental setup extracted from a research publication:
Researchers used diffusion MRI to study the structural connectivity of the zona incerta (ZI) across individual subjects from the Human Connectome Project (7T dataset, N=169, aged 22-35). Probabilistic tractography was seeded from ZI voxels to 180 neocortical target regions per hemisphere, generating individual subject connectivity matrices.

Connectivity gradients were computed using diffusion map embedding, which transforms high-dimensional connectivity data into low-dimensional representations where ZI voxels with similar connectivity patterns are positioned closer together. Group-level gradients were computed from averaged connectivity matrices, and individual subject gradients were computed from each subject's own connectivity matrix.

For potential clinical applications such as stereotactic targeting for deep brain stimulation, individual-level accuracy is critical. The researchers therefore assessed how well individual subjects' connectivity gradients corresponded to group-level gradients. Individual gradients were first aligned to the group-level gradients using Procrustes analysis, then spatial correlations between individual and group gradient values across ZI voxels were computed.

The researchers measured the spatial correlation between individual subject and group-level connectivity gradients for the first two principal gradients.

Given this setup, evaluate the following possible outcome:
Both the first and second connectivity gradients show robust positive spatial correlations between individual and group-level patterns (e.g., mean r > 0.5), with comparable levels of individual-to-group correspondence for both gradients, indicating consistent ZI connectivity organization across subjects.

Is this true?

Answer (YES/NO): NO